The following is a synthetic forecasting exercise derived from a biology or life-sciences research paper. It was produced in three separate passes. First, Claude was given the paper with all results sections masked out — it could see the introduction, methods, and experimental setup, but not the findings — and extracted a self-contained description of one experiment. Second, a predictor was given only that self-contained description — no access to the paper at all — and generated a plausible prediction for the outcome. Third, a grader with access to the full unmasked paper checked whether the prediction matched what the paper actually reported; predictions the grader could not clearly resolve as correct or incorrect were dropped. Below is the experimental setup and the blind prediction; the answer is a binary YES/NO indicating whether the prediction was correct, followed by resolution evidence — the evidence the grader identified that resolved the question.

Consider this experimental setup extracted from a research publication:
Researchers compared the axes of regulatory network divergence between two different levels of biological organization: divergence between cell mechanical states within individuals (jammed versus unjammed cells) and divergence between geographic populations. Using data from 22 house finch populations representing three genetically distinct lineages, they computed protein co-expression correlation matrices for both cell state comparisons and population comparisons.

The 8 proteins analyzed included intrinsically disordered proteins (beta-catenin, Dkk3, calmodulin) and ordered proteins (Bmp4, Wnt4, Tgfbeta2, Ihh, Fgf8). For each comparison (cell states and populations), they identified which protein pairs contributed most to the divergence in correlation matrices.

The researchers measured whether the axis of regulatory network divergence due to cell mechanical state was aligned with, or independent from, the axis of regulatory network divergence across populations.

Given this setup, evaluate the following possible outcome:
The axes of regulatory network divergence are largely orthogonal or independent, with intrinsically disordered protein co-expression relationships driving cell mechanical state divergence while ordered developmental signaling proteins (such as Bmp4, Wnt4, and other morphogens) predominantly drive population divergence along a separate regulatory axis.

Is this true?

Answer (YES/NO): NO